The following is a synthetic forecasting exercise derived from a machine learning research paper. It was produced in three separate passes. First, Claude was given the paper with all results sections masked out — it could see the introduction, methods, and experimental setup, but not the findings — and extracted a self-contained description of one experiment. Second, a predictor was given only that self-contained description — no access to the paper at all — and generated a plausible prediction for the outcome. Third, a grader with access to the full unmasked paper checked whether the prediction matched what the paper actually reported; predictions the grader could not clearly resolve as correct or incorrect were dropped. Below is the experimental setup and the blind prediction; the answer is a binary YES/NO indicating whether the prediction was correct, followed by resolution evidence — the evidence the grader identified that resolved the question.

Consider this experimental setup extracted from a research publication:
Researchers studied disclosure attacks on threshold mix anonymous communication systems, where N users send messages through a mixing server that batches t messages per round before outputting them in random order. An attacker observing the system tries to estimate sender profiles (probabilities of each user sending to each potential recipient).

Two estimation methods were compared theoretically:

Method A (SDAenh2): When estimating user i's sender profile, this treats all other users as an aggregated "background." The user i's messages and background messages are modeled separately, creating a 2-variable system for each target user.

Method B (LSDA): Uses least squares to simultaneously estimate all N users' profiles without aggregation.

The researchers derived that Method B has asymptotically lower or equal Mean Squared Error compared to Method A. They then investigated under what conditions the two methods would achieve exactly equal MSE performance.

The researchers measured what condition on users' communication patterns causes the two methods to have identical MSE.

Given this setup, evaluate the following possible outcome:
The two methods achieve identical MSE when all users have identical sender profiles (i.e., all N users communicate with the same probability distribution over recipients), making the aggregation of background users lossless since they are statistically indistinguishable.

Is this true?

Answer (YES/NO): YES